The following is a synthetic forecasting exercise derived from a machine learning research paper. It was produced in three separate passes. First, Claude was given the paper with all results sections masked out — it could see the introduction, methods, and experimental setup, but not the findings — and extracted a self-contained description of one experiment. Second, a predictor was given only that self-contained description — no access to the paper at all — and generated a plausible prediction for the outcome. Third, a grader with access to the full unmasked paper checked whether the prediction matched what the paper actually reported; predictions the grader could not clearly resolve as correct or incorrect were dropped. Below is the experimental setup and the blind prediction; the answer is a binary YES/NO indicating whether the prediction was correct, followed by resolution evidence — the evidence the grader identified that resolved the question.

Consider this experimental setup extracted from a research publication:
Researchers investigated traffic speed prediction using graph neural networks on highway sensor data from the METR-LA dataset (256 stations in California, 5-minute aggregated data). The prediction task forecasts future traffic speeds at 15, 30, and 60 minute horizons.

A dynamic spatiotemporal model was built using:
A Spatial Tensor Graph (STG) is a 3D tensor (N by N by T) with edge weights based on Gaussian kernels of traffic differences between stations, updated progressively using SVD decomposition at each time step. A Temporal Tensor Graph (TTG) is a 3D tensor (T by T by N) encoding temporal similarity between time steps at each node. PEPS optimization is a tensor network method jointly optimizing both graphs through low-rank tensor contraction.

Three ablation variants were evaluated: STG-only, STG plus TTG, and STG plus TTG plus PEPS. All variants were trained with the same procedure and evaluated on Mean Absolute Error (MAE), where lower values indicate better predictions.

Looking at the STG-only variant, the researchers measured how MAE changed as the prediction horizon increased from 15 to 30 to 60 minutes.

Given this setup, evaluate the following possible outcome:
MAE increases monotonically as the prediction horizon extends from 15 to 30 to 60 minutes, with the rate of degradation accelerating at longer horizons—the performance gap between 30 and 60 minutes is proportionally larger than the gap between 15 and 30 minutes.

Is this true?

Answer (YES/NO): YES